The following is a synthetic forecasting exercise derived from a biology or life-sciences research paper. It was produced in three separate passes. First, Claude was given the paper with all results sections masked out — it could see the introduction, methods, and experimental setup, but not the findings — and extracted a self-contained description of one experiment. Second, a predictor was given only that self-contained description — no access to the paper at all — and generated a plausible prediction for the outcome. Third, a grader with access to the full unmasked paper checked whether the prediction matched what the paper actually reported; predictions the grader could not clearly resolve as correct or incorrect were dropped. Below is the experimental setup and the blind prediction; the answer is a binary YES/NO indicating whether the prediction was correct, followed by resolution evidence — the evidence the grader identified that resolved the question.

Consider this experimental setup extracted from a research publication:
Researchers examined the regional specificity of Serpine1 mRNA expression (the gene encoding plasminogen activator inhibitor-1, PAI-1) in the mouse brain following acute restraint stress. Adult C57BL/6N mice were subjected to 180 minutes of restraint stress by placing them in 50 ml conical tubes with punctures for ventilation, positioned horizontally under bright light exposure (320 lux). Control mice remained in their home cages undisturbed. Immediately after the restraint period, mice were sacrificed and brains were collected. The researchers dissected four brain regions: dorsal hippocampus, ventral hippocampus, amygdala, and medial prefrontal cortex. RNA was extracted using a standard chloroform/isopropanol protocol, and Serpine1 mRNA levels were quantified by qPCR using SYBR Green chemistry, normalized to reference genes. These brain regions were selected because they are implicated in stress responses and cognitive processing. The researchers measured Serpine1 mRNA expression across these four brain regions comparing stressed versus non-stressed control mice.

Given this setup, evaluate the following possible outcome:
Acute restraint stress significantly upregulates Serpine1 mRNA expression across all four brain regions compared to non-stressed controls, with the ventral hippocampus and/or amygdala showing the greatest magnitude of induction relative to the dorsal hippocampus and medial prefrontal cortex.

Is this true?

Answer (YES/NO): NO